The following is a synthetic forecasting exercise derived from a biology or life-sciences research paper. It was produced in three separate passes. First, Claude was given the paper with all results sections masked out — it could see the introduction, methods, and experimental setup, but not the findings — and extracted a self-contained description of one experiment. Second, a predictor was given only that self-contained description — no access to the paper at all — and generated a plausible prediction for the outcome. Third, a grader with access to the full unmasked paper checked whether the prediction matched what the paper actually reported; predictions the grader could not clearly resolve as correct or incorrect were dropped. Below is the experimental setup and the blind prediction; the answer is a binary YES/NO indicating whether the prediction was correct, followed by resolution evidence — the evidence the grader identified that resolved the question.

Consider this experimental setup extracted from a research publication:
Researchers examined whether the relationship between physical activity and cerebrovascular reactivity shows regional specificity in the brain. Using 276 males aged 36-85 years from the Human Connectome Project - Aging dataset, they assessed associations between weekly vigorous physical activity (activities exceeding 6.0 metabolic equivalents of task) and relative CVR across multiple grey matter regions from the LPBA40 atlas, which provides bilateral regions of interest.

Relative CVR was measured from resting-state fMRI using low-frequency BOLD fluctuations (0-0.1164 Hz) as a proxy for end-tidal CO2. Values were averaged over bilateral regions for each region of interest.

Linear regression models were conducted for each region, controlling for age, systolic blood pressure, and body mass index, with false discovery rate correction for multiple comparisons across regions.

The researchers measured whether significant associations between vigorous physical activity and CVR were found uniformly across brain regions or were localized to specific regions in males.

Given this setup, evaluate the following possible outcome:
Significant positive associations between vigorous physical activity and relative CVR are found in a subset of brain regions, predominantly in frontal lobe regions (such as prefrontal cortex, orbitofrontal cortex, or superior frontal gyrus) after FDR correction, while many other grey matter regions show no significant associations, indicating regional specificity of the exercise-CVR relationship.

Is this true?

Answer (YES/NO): NO